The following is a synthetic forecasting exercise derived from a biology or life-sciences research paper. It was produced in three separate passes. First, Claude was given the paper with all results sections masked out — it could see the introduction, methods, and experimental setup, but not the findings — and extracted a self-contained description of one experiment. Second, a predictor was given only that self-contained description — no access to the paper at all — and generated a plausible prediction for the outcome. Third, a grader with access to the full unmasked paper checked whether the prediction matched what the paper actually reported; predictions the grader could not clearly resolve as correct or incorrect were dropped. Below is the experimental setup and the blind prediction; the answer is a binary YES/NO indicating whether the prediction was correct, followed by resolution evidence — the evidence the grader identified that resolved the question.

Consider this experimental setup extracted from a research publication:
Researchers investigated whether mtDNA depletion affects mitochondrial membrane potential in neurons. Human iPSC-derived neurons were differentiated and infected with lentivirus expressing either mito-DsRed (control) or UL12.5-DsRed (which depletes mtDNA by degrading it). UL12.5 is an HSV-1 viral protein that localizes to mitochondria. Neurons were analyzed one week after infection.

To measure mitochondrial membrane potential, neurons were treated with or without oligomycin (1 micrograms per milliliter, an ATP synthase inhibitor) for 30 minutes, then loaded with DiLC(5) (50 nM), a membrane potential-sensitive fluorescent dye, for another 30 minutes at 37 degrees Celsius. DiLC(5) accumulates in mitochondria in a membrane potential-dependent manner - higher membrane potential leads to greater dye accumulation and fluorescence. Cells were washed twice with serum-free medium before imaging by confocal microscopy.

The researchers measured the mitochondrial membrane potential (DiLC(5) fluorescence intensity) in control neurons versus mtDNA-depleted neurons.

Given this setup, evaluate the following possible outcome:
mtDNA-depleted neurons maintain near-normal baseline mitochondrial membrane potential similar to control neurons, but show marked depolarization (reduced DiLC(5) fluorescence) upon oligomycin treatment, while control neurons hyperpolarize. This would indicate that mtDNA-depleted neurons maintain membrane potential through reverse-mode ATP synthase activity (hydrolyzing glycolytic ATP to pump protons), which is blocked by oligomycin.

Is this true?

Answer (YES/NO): YES